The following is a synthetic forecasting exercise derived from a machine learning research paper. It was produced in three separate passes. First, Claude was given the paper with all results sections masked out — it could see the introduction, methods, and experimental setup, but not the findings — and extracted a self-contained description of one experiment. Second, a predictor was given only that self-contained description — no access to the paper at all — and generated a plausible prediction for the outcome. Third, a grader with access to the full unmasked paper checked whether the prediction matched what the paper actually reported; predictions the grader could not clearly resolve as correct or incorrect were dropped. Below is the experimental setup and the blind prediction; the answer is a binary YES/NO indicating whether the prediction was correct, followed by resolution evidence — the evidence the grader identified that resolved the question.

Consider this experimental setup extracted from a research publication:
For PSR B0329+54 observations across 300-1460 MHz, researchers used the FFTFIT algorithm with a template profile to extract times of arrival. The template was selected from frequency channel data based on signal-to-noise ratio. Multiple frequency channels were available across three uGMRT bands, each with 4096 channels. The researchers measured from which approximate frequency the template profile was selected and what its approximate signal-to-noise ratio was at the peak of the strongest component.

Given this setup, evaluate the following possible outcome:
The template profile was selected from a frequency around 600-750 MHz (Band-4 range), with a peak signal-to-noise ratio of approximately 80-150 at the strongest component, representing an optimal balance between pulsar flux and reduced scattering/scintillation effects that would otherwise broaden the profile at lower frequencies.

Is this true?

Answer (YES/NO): NO